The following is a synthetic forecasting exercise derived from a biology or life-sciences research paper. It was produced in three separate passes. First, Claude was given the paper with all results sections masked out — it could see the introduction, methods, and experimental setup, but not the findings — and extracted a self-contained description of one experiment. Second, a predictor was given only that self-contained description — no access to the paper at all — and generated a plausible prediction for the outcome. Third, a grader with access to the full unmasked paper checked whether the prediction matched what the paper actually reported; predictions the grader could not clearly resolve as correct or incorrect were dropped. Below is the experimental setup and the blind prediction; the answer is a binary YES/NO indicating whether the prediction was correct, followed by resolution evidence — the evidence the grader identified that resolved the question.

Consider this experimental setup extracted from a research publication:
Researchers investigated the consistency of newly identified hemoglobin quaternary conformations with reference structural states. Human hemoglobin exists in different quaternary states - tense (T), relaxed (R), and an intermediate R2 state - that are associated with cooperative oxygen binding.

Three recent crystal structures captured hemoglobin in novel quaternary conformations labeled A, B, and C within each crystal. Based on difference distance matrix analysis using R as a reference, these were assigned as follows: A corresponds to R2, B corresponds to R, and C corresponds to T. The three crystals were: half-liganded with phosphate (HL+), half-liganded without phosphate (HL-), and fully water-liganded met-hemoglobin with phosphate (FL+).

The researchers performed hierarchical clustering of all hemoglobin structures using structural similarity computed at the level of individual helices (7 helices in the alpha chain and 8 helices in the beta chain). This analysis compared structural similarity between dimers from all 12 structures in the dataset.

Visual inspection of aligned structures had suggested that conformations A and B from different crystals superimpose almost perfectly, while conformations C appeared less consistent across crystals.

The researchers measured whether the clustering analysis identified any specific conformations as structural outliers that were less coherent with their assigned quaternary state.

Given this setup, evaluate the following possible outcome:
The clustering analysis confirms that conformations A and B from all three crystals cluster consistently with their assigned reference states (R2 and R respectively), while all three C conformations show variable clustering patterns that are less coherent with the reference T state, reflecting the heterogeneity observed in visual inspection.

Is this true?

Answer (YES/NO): NO